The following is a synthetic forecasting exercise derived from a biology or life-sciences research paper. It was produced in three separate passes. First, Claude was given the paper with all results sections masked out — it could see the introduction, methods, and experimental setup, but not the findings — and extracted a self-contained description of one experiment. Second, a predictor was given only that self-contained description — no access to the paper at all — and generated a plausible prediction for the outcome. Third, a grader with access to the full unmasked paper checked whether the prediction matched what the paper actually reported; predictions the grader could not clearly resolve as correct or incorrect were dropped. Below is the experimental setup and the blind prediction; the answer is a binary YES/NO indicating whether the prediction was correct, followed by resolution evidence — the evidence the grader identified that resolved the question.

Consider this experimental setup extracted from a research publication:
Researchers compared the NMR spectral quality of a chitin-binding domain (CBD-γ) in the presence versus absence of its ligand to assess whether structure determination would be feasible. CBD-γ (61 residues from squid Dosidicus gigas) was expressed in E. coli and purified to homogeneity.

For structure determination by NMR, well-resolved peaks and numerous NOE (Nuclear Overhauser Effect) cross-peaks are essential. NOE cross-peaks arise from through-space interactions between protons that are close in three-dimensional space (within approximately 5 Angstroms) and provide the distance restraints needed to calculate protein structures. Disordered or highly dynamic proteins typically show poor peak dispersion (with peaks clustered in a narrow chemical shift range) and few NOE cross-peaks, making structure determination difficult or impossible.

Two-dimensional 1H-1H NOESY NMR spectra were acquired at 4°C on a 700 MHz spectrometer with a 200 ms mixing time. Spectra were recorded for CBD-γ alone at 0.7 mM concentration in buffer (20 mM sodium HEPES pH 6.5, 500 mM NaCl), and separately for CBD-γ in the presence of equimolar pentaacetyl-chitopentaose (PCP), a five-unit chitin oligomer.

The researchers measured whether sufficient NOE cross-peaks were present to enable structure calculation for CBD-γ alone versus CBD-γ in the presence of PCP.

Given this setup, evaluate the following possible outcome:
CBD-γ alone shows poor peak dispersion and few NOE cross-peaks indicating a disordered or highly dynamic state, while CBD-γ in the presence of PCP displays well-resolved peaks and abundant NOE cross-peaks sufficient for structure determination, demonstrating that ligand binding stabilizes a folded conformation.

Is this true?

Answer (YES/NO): NO